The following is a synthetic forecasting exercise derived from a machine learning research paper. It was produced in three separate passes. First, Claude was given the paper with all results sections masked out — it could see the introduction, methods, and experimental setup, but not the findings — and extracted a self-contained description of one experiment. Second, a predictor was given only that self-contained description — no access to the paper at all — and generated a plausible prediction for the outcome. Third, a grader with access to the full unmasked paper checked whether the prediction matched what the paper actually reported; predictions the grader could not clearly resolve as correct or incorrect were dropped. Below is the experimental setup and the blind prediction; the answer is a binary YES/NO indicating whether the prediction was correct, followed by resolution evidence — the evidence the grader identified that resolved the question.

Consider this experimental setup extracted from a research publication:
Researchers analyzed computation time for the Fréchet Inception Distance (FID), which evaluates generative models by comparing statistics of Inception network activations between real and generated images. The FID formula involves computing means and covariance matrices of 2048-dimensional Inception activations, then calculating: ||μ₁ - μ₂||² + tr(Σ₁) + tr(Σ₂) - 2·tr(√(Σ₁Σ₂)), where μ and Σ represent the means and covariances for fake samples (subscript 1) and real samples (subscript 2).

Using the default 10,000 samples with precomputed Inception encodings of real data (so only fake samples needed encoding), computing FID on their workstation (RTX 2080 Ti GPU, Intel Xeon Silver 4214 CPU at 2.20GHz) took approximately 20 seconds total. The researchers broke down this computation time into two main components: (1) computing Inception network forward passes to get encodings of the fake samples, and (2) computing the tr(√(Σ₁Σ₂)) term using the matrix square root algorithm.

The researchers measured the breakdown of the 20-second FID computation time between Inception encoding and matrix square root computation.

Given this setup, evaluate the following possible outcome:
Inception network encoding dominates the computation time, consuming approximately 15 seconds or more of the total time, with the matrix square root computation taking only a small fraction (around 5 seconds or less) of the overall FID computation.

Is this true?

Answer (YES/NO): NO